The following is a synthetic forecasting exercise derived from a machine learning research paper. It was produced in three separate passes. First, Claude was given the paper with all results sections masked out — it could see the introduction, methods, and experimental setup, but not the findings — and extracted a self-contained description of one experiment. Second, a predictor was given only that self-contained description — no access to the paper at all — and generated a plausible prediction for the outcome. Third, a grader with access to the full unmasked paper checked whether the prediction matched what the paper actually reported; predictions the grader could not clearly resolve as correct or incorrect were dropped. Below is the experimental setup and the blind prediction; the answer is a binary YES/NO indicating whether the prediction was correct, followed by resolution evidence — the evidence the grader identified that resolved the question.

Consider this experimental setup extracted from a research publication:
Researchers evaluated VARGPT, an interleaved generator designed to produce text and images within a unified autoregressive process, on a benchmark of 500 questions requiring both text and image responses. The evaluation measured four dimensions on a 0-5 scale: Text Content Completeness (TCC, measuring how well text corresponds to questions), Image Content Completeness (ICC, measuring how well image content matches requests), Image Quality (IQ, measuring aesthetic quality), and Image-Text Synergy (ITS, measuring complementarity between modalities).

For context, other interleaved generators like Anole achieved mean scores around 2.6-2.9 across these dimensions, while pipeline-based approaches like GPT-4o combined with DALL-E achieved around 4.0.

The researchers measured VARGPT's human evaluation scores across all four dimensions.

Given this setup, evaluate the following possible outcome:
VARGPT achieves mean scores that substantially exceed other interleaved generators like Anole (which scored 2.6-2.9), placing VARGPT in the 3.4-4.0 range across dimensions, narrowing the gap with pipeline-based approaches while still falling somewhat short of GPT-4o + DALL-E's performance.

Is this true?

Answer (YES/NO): NO